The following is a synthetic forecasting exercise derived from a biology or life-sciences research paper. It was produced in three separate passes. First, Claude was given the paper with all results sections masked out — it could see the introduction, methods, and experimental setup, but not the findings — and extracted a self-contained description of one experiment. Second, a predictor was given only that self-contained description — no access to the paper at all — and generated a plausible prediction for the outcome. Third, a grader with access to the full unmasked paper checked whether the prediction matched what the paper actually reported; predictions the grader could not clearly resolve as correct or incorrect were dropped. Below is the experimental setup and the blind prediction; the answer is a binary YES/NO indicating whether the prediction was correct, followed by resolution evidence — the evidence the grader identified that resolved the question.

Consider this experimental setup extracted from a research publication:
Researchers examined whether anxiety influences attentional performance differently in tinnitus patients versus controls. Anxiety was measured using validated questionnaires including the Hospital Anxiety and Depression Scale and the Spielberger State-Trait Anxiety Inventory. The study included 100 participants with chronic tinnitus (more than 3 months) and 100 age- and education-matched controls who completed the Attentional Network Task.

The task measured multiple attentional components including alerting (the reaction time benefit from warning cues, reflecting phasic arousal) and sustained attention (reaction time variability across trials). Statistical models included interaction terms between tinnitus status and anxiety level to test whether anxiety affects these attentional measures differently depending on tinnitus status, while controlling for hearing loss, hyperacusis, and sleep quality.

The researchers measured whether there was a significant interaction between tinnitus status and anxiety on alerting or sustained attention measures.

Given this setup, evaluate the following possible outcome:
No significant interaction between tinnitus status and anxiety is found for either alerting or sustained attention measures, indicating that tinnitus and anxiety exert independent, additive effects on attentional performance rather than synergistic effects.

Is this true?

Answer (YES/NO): NO